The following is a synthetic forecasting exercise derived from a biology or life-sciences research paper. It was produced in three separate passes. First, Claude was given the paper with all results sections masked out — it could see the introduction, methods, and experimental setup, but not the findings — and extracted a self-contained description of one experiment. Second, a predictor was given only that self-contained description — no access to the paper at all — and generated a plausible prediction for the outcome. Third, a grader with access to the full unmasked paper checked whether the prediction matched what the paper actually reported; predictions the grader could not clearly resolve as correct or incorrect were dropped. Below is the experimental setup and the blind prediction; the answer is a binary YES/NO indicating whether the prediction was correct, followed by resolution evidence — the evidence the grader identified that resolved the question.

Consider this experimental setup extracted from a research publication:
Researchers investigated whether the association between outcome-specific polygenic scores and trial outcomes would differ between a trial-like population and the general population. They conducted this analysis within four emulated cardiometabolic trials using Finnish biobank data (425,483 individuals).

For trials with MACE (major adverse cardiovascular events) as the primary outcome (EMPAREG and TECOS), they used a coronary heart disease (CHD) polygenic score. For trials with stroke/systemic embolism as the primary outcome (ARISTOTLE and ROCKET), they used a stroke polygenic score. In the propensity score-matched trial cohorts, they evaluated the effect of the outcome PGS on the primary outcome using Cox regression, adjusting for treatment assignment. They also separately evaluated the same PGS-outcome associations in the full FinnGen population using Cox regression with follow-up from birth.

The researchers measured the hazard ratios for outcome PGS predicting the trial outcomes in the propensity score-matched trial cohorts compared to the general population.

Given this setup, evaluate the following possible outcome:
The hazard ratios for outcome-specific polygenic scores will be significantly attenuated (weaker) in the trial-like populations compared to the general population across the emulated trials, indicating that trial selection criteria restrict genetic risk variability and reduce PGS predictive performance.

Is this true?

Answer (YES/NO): NO